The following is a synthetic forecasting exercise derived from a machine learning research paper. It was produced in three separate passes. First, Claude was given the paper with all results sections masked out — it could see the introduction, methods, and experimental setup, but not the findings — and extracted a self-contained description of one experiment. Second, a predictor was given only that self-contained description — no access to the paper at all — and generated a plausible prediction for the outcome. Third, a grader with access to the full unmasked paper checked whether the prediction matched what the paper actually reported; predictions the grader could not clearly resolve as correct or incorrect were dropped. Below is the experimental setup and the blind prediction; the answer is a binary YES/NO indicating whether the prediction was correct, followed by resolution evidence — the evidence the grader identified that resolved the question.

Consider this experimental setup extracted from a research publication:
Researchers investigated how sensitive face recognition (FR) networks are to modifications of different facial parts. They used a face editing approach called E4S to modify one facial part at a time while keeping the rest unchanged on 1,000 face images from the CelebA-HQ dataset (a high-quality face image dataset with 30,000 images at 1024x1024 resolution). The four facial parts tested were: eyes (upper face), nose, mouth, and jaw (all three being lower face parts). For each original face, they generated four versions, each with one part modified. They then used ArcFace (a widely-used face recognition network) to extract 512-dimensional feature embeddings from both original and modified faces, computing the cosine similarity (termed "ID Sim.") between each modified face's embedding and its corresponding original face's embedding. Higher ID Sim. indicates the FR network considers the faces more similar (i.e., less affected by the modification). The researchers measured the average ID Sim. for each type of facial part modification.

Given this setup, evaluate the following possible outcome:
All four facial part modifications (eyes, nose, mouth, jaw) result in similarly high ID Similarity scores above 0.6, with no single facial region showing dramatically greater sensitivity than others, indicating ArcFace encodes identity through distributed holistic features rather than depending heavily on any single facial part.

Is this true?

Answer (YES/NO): NO